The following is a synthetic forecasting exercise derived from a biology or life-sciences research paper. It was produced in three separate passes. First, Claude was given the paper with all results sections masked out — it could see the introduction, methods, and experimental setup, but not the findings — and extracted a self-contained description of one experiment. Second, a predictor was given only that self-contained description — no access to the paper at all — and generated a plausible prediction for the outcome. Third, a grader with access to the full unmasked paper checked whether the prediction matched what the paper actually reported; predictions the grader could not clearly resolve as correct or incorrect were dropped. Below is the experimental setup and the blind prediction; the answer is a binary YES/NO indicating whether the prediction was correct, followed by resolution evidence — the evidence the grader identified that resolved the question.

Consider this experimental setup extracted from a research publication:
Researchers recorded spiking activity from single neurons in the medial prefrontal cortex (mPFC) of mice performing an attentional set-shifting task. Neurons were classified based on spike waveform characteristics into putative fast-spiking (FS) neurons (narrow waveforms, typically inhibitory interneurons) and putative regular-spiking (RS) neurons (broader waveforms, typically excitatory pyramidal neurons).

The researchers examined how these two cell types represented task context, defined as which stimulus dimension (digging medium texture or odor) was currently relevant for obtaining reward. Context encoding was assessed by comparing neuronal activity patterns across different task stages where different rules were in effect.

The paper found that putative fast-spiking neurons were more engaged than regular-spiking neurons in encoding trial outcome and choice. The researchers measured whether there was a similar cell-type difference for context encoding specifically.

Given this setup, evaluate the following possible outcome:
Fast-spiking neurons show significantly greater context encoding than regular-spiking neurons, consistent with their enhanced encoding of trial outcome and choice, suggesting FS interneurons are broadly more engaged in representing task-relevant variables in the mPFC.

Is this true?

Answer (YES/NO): NO